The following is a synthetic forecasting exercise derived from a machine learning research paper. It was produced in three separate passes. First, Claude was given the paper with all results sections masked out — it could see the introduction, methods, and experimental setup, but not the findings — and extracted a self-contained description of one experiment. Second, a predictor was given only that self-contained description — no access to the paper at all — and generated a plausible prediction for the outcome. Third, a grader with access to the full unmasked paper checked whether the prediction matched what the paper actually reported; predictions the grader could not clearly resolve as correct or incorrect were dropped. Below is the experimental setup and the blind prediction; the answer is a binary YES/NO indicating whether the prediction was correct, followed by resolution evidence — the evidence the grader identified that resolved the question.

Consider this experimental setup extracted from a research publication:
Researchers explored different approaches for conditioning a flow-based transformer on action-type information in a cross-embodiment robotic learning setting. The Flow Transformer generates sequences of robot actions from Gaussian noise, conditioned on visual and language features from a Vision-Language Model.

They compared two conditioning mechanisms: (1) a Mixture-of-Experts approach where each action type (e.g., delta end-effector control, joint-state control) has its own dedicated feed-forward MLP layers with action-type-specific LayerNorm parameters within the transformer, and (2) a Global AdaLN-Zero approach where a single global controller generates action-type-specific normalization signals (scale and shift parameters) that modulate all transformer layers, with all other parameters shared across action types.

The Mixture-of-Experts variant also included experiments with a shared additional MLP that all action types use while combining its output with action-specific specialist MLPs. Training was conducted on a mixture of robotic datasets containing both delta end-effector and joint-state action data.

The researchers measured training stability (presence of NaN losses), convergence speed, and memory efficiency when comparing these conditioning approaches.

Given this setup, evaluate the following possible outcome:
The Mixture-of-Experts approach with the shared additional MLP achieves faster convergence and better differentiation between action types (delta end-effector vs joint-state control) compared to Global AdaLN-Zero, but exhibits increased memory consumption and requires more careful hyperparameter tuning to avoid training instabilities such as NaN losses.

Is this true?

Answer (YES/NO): NO